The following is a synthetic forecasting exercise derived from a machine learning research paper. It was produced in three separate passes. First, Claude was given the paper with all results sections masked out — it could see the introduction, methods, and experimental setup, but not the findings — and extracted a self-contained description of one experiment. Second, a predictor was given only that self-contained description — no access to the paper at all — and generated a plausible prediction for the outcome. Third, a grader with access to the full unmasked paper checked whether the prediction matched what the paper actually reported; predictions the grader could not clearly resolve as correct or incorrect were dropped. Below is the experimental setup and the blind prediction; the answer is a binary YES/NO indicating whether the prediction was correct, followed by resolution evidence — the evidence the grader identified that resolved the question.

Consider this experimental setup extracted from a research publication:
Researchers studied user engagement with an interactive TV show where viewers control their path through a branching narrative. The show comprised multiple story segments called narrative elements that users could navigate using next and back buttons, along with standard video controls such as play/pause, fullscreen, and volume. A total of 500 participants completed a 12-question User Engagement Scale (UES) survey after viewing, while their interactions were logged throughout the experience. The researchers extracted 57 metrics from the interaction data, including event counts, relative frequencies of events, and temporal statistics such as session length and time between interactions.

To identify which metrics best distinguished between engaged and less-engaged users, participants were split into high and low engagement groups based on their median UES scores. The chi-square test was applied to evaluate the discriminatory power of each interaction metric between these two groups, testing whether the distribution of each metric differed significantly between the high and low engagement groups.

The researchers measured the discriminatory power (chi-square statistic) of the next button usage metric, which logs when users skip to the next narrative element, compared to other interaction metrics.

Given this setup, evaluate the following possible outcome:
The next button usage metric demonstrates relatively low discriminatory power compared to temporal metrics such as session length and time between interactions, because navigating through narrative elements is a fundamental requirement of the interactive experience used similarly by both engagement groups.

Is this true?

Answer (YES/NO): NO